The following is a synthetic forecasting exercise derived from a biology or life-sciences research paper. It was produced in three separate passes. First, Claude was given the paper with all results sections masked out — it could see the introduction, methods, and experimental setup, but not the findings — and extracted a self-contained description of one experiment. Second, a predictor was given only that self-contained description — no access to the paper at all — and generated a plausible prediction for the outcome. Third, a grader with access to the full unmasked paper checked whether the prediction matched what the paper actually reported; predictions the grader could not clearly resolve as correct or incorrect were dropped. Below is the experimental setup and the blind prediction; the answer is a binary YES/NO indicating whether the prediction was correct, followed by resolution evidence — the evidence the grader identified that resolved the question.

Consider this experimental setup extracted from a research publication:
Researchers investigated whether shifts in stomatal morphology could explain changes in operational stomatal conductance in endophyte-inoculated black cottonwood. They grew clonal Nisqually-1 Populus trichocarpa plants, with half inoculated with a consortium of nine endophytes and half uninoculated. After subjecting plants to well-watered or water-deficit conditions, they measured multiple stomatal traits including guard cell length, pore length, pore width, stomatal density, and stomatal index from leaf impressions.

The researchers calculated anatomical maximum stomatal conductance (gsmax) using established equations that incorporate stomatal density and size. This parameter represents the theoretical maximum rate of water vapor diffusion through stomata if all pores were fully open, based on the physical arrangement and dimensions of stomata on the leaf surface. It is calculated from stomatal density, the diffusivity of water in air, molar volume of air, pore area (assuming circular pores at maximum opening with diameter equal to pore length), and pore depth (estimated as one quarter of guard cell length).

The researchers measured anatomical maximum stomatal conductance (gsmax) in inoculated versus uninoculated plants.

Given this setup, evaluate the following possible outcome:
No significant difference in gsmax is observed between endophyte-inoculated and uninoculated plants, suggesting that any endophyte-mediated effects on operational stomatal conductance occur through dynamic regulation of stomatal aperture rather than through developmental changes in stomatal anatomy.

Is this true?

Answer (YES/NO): NO